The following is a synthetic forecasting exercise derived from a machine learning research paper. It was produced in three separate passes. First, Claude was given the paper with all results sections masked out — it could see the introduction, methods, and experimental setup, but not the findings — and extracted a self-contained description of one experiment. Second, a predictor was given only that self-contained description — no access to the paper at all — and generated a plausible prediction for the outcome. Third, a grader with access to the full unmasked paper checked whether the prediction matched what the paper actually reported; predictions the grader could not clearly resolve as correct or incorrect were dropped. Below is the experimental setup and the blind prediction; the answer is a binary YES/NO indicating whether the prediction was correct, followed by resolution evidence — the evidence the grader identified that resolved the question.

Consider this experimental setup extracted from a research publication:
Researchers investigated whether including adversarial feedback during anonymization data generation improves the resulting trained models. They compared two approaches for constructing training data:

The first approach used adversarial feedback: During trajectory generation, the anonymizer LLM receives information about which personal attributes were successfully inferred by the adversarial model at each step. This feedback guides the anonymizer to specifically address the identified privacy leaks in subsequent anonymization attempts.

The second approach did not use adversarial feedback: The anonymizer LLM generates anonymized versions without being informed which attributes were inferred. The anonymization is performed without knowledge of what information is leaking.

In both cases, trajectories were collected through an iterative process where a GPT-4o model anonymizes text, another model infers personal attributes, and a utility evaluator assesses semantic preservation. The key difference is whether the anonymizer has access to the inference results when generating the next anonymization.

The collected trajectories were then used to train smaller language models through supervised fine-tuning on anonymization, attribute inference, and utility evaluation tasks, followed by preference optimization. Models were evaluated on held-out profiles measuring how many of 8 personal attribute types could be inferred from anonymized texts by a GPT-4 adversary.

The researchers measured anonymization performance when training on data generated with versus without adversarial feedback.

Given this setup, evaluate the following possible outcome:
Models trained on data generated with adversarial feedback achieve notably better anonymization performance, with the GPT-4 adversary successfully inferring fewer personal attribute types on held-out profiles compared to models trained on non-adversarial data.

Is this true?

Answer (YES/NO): YES